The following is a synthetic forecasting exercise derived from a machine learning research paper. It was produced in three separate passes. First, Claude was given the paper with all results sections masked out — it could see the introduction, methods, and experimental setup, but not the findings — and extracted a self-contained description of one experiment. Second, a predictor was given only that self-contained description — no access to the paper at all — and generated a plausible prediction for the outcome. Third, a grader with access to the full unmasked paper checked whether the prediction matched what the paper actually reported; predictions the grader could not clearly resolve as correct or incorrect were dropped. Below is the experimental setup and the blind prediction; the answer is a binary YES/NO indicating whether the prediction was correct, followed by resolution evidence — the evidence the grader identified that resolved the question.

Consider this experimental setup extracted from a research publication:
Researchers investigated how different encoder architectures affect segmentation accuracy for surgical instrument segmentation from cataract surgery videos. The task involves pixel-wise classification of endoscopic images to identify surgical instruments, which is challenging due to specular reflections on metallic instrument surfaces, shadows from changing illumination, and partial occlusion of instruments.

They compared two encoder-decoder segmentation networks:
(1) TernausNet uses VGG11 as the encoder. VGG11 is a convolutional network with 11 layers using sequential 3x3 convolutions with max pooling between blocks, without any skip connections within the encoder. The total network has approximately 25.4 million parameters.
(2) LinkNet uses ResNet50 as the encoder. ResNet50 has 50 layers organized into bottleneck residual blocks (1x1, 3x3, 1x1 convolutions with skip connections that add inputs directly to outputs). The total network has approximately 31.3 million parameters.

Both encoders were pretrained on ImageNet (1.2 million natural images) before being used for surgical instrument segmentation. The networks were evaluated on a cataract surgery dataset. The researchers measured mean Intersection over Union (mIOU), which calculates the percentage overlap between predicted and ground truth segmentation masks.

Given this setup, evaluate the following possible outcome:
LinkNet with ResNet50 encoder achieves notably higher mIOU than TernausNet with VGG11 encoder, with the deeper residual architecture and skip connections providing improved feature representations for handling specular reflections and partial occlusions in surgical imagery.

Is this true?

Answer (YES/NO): NO